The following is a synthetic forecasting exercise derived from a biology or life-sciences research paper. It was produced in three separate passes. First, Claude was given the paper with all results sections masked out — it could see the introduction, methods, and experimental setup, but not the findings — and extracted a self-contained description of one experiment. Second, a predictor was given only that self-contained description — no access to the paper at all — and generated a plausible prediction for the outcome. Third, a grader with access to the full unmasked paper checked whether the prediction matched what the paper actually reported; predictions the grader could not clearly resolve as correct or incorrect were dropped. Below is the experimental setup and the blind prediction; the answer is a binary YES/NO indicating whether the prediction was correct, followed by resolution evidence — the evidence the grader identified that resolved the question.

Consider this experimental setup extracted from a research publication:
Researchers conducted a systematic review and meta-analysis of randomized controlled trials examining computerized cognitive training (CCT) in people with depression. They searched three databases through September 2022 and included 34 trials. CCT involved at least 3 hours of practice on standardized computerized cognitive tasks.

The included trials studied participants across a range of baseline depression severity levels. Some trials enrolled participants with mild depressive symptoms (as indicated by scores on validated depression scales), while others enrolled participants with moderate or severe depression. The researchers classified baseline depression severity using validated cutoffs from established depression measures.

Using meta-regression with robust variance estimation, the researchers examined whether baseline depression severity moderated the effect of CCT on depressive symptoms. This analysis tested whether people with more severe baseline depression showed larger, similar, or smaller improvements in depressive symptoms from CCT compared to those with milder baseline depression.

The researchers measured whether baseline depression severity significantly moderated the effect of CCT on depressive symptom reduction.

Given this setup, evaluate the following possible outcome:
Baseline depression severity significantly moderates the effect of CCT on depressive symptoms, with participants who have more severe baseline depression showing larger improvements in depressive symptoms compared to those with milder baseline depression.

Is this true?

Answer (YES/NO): NO